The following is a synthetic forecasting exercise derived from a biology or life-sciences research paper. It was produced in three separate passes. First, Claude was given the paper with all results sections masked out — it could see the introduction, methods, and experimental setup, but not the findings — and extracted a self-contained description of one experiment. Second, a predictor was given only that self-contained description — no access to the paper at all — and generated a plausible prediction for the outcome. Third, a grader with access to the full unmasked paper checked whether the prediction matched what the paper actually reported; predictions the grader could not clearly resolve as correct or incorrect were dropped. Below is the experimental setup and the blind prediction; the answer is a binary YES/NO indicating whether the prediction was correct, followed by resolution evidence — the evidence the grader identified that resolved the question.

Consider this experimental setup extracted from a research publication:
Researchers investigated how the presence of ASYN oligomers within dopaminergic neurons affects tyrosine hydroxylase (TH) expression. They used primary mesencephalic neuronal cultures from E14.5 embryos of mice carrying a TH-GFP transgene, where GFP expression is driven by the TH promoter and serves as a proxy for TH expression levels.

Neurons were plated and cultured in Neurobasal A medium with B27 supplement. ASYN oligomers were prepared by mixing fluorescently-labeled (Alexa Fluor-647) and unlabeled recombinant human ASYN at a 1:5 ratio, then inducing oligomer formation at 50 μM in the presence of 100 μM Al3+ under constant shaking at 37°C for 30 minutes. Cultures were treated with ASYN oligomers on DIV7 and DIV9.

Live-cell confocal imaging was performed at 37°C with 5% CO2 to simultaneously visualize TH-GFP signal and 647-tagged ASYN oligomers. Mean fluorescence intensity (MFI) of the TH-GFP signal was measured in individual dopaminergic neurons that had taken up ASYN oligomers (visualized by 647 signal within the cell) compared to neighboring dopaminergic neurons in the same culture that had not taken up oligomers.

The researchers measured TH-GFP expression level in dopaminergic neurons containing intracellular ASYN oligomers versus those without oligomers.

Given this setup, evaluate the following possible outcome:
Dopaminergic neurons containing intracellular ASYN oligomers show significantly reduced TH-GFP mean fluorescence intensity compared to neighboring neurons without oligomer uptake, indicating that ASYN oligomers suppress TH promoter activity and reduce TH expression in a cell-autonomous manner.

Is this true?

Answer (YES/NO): YES